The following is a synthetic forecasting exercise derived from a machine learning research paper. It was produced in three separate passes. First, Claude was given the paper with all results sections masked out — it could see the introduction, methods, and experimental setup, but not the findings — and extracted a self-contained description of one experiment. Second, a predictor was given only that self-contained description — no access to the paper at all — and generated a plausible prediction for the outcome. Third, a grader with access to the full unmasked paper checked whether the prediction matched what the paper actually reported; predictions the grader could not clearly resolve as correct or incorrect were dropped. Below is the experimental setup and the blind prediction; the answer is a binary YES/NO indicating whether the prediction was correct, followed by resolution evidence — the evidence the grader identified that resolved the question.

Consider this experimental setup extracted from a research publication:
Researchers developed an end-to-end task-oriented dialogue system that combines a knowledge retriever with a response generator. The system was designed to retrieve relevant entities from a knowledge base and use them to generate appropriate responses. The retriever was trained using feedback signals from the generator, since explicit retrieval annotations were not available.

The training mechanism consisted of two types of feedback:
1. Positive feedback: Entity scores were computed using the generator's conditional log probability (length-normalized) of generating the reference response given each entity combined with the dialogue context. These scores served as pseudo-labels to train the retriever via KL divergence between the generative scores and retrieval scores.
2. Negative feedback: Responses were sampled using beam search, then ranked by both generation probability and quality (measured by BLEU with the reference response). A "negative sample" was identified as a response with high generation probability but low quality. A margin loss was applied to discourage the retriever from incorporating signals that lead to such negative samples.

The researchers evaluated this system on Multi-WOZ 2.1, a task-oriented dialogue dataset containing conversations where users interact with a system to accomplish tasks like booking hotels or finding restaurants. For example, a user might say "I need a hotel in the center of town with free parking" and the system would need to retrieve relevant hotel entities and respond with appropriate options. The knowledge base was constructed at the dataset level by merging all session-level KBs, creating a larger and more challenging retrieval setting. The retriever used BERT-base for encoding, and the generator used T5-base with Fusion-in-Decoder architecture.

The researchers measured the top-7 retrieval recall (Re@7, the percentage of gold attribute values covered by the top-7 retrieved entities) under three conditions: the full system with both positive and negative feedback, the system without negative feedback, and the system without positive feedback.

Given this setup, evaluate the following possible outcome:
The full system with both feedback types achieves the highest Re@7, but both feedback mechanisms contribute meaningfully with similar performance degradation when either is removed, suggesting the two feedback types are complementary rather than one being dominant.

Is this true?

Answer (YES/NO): NO